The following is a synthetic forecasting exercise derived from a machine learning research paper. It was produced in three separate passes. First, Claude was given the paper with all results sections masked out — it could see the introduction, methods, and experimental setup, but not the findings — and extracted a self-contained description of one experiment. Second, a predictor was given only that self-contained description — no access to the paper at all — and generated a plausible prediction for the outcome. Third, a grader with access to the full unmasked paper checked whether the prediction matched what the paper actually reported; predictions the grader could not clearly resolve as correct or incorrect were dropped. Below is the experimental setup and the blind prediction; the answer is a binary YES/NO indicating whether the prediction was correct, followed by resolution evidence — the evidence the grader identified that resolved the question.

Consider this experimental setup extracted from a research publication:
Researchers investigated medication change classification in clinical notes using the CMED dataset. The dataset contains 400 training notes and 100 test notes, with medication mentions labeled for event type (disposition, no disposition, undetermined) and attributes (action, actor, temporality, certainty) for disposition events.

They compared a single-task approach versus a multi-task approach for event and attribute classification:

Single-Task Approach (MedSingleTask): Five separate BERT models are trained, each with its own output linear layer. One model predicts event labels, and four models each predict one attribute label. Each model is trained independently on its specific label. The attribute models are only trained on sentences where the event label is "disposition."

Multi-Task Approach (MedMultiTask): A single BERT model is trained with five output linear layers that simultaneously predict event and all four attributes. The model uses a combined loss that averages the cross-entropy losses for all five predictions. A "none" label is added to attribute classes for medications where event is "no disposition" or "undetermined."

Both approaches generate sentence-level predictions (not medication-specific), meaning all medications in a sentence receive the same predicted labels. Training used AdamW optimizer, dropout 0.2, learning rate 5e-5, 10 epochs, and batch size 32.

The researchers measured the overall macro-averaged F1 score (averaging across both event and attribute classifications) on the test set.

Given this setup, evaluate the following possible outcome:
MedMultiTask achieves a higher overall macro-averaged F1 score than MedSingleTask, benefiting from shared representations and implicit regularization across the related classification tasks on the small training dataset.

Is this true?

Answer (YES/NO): NO